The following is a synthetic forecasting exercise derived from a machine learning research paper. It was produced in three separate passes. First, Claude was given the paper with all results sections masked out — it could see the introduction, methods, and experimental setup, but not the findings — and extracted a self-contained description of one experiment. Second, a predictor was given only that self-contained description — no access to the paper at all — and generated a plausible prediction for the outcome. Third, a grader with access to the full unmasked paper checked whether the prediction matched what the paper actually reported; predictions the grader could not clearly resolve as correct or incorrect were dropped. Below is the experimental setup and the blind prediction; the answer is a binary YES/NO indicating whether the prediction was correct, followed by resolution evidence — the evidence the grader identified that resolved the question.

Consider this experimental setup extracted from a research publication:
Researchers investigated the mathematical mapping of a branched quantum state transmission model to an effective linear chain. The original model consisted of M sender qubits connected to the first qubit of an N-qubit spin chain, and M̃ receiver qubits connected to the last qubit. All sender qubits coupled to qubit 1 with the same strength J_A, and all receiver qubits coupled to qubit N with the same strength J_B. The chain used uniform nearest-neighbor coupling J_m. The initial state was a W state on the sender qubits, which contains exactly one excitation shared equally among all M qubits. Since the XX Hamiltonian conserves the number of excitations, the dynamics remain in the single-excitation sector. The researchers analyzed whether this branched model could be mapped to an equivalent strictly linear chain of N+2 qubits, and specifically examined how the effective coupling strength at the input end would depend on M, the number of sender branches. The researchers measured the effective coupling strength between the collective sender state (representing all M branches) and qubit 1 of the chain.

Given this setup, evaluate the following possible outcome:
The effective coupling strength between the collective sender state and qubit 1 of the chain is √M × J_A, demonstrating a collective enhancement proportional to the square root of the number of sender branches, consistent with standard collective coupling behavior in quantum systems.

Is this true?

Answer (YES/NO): YES